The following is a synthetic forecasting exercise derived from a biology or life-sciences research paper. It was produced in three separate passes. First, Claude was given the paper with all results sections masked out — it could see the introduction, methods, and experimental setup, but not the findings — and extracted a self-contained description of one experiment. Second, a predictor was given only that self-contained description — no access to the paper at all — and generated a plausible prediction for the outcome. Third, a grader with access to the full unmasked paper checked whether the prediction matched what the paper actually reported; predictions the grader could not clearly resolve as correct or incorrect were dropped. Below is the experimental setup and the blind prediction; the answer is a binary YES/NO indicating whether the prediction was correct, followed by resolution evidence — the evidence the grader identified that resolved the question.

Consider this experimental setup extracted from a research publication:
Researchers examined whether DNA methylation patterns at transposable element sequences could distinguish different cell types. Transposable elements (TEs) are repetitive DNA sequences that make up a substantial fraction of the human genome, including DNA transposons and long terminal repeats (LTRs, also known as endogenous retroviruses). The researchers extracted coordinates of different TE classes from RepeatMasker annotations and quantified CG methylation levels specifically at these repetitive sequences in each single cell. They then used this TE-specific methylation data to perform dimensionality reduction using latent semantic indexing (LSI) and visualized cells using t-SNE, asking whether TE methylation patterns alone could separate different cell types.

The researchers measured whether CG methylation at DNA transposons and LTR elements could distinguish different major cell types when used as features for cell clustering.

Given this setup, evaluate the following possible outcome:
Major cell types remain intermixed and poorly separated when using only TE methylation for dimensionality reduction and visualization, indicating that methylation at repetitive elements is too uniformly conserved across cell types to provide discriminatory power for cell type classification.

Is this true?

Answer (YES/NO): NO